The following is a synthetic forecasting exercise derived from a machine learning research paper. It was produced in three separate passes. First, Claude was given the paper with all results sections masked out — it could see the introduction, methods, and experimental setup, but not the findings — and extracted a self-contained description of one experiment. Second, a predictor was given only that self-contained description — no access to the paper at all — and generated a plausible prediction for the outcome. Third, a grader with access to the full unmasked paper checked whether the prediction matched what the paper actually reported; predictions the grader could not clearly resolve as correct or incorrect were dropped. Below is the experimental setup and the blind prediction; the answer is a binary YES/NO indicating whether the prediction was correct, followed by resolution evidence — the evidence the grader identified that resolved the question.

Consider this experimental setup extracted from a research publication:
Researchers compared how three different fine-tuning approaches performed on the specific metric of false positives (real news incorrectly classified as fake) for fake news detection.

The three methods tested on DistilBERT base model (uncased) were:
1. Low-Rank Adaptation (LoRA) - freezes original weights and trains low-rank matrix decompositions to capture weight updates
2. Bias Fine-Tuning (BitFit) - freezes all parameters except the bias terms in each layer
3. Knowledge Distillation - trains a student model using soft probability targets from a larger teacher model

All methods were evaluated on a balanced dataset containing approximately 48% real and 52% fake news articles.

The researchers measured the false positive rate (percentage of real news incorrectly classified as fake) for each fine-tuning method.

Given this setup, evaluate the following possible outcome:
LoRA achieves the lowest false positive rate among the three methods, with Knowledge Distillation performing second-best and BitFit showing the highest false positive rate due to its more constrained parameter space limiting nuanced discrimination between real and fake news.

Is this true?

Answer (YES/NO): NO